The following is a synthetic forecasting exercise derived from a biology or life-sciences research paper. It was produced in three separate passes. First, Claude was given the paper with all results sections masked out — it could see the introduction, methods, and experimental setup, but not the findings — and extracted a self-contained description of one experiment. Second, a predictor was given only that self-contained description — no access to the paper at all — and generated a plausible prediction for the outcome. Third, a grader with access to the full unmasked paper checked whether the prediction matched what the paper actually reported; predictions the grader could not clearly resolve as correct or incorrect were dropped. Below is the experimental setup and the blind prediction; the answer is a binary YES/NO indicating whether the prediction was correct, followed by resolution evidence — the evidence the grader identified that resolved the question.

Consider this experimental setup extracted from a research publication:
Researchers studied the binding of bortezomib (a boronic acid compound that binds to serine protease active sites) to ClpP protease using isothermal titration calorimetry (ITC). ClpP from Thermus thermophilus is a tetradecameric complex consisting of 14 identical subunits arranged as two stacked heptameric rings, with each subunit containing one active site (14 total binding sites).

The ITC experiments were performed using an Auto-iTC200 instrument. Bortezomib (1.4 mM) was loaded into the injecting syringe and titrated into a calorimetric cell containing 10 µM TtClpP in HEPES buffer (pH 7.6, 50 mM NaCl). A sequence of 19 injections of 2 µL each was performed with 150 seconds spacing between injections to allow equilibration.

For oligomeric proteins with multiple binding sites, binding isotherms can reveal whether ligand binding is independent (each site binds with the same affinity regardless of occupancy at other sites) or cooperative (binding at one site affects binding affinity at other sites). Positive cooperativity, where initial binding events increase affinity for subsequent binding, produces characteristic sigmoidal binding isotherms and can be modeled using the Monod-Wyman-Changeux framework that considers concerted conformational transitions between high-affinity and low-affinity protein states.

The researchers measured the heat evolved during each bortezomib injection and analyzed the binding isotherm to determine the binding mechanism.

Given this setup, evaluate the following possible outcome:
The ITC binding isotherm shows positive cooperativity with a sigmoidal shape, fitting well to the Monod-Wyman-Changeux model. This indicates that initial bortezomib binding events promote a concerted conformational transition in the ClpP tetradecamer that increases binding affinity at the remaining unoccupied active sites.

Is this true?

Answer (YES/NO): YES